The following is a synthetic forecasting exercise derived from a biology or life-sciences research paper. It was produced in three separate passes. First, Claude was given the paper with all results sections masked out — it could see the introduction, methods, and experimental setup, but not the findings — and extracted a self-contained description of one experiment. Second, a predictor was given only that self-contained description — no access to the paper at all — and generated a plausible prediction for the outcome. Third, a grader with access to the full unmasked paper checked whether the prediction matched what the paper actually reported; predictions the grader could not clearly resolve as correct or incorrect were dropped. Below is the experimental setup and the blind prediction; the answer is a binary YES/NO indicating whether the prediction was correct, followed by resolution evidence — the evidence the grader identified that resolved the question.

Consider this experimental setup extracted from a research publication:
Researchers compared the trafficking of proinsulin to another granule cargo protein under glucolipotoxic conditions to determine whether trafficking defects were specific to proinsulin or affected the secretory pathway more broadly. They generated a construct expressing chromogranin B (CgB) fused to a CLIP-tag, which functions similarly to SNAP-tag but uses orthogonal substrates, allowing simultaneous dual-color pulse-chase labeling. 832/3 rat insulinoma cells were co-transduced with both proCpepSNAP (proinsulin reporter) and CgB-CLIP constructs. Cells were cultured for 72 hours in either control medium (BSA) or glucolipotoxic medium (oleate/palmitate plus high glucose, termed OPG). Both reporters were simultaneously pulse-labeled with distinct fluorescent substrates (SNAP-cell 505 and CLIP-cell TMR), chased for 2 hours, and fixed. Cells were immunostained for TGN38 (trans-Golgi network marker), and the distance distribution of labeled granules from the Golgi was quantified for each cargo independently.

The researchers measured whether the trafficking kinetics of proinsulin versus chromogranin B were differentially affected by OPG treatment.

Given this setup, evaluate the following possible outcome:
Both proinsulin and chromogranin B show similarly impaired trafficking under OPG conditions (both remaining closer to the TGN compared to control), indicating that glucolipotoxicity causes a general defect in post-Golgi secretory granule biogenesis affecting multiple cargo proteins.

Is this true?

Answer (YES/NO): NO